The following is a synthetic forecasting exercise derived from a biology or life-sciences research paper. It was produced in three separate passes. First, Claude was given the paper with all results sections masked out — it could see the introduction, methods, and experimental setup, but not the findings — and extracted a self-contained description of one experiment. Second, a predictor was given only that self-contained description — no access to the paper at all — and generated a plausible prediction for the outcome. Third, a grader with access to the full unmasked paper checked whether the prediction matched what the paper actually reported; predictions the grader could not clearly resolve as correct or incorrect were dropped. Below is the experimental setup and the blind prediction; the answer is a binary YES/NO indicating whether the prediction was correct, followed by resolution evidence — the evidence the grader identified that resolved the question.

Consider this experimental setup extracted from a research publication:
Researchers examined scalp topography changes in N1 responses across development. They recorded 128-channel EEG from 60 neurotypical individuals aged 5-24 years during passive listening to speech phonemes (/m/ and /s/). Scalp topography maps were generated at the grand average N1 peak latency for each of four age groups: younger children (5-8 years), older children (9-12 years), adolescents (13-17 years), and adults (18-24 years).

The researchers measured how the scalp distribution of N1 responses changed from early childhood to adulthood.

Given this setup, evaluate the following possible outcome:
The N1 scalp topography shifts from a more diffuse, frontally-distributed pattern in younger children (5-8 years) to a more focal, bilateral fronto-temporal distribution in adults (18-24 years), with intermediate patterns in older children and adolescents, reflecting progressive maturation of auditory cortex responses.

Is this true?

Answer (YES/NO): NO